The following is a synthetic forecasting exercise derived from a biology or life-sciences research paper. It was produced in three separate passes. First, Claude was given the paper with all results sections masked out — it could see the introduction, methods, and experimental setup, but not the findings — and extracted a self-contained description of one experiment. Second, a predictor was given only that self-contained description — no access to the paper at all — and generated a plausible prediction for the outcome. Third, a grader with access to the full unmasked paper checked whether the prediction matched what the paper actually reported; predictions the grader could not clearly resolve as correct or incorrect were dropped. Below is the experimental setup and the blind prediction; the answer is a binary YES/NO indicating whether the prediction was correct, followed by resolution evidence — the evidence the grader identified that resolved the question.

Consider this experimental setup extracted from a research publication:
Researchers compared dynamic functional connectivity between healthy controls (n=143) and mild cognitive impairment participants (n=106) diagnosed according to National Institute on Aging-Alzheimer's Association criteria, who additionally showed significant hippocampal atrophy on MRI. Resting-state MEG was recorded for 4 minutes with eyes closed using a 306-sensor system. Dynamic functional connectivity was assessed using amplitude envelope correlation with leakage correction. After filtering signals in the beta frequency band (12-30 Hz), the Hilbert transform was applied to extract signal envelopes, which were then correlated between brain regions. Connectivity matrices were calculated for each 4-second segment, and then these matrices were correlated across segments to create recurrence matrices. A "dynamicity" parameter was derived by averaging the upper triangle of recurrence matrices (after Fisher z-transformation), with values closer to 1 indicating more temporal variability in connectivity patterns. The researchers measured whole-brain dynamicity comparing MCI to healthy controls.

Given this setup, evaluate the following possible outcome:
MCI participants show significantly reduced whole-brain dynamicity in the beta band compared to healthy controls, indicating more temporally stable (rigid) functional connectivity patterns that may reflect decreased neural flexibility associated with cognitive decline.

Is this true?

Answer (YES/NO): YES